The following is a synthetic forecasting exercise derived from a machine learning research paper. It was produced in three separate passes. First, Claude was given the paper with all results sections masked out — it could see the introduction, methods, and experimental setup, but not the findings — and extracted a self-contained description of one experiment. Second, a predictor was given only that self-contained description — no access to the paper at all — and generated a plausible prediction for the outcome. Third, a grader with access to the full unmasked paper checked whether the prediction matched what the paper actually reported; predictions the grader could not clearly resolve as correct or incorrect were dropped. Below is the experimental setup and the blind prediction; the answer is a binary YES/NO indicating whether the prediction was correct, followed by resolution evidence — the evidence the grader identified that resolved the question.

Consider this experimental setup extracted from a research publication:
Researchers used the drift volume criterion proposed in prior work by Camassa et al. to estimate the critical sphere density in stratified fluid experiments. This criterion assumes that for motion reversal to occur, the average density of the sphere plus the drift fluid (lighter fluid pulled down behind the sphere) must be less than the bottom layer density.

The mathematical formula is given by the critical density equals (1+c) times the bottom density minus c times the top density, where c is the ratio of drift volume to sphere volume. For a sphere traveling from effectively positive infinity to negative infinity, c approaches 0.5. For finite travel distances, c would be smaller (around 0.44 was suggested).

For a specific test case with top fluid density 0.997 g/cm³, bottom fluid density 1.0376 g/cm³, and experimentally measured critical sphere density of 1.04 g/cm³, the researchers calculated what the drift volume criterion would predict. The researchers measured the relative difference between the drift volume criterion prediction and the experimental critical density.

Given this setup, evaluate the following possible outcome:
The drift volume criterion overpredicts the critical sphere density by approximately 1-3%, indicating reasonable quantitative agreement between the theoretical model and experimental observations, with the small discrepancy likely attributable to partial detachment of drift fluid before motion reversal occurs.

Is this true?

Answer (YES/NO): NO